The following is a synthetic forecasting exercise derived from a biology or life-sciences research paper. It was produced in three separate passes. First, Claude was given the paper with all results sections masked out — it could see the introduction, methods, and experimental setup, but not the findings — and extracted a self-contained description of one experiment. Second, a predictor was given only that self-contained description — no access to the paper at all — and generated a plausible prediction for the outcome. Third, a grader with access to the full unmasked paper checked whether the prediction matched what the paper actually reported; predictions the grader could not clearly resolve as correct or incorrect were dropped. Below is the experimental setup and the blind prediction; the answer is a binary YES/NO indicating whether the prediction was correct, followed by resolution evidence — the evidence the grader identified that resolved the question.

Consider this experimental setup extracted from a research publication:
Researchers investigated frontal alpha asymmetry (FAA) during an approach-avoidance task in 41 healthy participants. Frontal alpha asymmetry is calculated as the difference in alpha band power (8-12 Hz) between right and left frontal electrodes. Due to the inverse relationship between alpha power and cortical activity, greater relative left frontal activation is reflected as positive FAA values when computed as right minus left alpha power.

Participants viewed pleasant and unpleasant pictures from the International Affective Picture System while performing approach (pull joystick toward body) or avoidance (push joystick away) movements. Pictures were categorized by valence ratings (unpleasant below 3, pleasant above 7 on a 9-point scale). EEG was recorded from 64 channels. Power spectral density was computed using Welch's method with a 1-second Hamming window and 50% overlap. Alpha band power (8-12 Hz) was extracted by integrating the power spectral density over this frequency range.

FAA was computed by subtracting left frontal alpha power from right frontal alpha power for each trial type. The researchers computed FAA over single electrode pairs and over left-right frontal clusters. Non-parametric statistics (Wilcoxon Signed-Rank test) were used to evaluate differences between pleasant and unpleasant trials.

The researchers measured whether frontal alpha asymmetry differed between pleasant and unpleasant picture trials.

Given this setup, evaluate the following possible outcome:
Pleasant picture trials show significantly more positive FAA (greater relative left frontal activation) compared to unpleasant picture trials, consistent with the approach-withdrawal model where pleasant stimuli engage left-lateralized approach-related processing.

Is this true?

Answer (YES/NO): NO